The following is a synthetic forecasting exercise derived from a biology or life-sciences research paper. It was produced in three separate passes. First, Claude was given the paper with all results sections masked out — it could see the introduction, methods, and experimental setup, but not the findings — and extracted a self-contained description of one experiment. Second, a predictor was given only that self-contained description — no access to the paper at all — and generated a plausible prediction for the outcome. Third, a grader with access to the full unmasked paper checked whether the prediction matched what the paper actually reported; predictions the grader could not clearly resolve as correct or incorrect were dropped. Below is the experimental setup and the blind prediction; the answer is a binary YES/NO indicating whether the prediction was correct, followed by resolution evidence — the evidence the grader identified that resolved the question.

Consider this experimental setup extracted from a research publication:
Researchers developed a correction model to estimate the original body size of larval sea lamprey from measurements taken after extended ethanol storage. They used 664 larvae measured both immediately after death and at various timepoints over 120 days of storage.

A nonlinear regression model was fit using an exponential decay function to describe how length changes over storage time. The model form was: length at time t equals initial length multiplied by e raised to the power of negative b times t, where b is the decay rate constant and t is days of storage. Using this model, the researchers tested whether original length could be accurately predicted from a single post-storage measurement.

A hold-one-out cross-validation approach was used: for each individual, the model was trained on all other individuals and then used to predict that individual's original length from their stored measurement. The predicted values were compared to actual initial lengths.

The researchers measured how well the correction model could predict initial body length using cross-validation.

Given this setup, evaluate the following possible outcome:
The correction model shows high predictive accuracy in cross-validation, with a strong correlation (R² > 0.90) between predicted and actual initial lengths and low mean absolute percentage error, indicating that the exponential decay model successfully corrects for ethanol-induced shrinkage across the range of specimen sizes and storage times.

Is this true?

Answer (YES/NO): NO